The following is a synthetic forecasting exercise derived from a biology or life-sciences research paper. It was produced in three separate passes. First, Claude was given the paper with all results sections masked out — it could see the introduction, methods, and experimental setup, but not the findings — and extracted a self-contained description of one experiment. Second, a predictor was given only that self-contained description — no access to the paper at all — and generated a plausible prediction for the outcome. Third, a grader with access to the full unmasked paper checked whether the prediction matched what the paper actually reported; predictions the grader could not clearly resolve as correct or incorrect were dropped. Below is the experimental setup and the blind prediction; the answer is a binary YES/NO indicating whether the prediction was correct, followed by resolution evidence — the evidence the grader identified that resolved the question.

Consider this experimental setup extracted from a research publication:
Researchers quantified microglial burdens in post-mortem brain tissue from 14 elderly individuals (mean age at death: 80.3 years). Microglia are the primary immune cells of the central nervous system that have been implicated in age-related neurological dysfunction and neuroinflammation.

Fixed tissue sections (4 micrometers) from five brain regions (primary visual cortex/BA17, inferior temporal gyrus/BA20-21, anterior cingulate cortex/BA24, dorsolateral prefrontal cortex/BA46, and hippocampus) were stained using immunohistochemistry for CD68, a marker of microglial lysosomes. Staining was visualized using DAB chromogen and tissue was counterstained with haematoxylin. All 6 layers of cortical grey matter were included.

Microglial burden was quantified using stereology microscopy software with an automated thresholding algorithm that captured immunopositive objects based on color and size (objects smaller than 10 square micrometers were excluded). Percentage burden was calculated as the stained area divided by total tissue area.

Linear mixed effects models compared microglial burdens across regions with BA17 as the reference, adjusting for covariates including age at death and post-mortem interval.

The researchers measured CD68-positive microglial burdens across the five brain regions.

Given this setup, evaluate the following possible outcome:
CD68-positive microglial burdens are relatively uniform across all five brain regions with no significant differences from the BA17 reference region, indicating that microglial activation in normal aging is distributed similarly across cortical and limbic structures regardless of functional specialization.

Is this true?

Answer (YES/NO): NO